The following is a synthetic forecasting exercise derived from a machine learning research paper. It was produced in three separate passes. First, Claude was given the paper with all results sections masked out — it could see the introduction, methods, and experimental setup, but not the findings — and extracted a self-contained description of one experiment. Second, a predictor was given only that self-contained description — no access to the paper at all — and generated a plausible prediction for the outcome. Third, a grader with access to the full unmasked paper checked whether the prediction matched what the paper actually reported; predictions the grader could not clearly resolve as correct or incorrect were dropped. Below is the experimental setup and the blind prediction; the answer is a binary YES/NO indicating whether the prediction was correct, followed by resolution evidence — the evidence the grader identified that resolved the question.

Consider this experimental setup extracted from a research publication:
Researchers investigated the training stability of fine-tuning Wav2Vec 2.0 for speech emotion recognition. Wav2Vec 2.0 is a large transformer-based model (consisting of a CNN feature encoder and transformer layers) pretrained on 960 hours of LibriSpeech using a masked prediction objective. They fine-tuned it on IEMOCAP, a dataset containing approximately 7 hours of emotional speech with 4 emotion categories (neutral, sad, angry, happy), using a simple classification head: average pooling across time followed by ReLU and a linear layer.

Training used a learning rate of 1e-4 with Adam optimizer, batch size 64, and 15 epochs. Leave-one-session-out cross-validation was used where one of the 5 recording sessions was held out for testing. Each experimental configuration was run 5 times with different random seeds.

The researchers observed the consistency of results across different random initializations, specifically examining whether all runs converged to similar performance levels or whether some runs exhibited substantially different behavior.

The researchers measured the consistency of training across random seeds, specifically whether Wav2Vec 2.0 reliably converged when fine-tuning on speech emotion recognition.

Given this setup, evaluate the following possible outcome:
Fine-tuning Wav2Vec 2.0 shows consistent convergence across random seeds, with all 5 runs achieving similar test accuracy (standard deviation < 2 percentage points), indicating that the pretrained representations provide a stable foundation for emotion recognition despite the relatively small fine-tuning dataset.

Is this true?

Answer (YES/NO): NO